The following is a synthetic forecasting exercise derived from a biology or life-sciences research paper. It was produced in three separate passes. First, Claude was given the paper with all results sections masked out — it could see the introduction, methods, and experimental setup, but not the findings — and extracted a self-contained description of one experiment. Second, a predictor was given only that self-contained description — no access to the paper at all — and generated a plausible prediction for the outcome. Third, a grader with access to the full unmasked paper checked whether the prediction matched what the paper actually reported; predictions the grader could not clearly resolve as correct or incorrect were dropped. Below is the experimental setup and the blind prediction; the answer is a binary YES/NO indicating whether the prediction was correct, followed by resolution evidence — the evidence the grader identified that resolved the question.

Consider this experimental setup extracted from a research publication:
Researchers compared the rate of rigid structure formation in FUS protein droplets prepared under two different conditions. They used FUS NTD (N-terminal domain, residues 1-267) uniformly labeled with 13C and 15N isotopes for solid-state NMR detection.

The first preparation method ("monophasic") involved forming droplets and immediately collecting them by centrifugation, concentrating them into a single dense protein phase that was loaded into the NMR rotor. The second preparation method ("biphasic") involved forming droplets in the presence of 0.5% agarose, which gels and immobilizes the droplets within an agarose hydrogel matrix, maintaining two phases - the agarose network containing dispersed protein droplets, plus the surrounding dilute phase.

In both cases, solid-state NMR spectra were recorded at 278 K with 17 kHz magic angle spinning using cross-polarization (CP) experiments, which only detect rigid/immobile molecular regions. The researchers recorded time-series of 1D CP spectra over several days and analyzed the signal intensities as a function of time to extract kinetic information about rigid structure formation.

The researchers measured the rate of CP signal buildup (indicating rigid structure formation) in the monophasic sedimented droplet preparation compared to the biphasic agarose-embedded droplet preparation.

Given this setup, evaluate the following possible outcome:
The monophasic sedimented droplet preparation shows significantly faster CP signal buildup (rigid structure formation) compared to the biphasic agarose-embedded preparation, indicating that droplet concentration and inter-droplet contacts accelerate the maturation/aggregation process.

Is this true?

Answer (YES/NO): NO